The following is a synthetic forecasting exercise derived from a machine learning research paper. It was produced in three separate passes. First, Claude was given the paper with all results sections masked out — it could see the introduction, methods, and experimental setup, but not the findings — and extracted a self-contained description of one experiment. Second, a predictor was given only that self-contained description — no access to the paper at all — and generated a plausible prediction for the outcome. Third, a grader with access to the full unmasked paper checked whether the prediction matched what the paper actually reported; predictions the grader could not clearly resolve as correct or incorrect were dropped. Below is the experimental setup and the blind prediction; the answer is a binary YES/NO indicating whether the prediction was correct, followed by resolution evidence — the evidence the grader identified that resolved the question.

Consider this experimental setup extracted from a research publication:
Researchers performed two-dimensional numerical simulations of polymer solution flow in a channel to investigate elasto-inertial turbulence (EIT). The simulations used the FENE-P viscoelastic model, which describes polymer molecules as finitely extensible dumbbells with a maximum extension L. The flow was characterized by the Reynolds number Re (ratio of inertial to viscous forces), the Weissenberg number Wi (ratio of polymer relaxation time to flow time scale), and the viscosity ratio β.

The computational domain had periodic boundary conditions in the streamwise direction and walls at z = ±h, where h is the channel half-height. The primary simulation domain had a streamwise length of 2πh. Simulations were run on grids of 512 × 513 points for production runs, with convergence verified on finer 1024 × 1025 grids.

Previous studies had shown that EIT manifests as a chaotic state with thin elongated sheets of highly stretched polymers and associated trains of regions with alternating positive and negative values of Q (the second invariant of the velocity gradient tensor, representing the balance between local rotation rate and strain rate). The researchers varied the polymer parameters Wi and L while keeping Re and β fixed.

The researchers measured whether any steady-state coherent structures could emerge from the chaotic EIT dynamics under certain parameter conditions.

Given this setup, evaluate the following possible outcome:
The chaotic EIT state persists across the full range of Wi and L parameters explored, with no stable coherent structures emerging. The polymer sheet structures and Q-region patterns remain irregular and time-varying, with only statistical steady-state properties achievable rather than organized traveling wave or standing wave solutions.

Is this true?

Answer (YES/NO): NO